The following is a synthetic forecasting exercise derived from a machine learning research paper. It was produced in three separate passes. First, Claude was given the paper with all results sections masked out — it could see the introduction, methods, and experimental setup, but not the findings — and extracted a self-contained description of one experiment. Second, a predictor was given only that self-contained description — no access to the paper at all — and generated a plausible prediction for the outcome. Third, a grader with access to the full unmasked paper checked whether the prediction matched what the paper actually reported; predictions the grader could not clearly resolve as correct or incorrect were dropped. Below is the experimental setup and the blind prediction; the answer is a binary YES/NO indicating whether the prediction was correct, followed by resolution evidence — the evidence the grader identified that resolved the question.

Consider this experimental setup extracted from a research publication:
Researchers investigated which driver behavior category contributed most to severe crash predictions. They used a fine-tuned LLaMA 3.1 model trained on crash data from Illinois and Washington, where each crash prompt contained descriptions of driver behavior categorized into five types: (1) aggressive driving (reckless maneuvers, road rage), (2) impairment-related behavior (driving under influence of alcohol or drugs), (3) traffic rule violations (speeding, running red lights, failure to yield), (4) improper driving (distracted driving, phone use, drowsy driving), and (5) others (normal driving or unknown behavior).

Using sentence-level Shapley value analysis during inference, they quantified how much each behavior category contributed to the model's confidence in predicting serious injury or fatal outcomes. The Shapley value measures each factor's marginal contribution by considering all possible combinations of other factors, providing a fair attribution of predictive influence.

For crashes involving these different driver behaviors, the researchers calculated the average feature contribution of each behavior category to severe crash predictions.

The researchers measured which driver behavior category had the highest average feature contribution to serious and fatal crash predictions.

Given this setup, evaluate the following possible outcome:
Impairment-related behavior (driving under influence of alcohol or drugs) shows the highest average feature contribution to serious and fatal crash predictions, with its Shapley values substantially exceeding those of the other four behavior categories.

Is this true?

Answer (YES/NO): NO